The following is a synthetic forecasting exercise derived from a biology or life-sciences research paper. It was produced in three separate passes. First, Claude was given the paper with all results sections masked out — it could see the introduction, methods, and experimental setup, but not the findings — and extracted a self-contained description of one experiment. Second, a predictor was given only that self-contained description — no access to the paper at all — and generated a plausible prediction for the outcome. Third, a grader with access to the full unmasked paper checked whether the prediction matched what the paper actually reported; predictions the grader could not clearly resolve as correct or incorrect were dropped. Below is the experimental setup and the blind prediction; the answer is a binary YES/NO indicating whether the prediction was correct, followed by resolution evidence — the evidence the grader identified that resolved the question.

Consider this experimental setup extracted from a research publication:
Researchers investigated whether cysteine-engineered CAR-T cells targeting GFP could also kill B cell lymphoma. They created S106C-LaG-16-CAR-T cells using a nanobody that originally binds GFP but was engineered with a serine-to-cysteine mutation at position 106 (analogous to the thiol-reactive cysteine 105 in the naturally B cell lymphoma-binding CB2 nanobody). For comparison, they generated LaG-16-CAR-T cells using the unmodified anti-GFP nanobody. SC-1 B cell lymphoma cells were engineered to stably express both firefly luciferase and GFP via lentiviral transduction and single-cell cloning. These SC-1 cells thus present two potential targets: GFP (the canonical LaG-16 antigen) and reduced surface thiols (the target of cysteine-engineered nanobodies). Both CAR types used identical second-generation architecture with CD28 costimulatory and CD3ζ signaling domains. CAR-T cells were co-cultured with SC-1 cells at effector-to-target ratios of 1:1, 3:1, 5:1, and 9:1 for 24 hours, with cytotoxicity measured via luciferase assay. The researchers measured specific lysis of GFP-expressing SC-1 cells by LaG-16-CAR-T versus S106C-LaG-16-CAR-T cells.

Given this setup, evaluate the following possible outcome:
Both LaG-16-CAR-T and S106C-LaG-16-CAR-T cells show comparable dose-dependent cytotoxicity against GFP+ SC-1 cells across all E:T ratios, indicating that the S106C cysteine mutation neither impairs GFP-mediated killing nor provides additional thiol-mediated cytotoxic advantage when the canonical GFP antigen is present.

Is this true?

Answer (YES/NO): NO